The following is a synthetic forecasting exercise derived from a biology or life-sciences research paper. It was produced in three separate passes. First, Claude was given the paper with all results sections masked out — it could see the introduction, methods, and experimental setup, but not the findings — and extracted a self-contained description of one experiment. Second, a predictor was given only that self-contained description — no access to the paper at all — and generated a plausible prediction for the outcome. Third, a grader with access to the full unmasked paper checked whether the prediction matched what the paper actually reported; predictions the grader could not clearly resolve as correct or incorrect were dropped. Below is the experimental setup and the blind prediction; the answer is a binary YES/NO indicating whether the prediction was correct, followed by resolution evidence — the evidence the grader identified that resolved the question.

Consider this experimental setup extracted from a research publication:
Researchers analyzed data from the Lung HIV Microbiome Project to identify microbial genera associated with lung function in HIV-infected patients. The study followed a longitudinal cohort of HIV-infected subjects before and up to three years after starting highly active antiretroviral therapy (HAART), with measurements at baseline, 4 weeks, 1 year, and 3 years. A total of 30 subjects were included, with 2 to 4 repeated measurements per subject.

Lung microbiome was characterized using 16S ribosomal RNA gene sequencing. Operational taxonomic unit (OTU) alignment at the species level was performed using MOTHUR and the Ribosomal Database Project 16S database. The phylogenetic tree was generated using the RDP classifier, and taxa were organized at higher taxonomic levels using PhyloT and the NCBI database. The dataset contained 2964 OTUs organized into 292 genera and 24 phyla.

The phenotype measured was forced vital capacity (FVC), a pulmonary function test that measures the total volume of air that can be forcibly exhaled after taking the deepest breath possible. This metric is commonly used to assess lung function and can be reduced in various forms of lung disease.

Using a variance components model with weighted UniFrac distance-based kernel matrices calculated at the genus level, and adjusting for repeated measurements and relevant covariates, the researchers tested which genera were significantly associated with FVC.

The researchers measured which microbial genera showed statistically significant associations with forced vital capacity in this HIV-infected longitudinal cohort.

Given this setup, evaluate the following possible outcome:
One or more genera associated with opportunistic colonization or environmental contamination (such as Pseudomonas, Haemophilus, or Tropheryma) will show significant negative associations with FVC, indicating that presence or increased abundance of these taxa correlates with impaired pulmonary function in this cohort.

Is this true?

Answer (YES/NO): NO